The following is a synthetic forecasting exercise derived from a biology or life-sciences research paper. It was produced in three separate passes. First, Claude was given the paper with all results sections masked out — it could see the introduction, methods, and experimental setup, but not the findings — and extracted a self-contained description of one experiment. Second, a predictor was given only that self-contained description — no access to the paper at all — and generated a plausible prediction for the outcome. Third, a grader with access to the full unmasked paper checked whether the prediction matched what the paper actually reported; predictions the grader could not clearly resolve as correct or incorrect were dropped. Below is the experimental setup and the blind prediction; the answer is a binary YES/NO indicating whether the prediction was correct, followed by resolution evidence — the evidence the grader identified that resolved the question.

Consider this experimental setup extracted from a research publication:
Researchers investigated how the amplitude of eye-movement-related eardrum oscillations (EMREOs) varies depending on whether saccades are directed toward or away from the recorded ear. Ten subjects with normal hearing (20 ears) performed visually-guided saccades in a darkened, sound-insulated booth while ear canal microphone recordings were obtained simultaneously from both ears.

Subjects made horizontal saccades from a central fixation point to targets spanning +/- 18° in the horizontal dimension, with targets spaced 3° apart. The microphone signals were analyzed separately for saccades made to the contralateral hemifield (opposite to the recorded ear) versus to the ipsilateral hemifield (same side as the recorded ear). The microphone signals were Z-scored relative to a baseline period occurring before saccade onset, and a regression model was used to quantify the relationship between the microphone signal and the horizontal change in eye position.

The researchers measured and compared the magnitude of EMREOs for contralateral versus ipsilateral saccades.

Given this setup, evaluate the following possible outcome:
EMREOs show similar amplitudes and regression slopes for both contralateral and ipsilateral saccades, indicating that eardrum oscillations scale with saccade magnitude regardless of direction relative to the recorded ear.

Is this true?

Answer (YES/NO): NO